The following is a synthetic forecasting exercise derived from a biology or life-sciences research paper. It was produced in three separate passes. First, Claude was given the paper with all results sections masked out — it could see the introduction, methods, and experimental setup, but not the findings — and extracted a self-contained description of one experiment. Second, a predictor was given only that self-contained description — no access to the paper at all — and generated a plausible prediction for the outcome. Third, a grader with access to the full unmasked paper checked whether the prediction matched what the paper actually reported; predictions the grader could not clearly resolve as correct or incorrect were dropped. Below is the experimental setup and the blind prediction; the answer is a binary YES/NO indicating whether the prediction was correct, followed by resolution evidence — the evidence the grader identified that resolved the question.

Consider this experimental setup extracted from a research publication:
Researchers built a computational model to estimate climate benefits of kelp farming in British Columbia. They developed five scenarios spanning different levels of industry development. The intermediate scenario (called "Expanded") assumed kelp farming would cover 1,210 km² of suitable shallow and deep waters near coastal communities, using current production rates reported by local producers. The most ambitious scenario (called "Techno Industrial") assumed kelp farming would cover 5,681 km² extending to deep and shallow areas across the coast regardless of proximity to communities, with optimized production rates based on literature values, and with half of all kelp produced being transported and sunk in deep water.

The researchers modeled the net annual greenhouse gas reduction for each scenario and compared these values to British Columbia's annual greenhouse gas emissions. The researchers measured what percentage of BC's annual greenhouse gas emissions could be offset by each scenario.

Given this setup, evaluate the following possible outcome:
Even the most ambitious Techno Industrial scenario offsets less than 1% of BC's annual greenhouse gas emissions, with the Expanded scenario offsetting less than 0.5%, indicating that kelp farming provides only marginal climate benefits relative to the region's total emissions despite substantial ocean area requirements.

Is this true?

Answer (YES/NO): NO